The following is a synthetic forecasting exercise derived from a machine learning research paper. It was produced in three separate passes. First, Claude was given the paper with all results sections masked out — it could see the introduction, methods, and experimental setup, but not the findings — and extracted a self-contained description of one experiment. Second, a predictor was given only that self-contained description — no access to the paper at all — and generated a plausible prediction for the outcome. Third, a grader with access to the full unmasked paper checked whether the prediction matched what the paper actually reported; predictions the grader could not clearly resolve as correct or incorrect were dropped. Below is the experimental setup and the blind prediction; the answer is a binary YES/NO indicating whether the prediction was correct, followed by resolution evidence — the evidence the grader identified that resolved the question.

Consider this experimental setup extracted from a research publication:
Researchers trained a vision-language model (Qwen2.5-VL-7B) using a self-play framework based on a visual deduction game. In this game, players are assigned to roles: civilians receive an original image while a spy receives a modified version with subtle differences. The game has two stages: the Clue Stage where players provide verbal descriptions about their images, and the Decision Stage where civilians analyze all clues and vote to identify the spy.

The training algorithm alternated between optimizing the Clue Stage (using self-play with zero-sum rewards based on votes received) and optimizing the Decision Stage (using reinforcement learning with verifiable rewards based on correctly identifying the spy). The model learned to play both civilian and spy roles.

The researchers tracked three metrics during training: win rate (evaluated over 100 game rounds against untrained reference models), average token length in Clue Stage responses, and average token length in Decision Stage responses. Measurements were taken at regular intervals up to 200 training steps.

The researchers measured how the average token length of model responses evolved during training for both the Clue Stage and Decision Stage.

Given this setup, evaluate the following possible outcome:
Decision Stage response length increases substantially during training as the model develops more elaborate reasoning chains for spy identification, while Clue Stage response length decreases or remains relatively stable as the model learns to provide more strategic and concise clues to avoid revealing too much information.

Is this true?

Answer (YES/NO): NO